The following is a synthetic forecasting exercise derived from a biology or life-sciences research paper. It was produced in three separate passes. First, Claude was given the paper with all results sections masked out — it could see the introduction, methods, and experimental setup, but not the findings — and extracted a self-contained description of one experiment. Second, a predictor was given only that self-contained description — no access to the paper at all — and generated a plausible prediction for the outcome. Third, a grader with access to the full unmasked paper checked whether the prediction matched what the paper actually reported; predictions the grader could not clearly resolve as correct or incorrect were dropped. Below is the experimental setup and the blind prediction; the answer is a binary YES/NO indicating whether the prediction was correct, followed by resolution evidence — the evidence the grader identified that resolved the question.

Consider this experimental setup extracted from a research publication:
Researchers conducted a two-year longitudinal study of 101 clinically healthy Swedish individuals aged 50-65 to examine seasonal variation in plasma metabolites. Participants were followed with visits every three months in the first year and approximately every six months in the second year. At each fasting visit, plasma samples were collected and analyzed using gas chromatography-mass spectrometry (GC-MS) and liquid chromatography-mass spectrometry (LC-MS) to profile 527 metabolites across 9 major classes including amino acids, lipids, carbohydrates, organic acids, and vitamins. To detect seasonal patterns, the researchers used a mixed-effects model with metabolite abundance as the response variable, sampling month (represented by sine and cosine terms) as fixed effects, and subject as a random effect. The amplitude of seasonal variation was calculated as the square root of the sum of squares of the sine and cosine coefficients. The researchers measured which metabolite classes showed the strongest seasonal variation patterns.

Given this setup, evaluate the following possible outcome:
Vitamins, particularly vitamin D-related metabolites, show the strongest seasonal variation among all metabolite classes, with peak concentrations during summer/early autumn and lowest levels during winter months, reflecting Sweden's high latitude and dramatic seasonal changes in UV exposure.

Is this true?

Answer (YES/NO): NO